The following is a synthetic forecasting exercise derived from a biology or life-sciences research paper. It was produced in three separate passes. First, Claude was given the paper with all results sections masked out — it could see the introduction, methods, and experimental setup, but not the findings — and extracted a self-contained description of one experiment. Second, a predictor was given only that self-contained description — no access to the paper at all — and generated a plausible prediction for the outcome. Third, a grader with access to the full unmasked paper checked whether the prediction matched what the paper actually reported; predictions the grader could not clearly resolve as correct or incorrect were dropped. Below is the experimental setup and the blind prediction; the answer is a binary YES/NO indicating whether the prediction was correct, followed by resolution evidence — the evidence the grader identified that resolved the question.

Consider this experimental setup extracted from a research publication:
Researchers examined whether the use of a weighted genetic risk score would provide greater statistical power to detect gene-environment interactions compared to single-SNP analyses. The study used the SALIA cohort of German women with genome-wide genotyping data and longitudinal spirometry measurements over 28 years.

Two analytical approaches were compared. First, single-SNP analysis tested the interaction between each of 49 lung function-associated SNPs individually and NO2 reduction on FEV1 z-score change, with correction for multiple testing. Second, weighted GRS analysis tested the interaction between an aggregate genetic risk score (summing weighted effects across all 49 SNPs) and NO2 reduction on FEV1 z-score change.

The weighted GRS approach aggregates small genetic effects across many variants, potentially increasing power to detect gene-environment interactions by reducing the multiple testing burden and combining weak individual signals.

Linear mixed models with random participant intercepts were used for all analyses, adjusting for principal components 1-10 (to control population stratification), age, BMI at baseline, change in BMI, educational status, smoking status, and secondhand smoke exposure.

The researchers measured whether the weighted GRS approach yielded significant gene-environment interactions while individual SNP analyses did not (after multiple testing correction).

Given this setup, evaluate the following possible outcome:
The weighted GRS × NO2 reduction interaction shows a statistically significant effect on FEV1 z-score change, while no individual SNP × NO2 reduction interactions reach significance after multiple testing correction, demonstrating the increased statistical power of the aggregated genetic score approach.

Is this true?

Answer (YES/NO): YES